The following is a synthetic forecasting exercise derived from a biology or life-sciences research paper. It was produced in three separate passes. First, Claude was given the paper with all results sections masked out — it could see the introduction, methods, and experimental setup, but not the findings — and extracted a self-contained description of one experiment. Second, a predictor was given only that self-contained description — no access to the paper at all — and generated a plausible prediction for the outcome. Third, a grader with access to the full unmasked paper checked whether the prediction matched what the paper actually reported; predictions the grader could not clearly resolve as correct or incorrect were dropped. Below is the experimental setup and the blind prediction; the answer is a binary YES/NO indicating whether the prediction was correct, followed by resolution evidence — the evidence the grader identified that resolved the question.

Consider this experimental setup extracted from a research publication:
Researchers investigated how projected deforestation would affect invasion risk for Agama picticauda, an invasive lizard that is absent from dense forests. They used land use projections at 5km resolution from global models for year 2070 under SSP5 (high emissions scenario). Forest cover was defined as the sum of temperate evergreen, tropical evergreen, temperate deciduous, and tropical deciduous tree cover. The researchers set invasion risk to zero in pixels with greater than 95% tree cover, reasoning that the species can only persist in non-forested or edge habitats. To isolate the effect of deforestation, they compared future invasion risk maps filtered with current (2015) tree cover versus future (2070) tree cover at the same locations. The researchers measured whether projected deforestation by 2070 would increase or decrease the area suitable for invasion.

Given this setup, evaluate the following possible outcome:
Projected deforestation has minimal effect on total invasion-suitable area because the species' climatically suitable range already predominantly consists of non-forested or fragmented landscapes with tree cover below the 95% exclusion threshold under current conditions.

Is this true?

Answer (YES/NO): NO